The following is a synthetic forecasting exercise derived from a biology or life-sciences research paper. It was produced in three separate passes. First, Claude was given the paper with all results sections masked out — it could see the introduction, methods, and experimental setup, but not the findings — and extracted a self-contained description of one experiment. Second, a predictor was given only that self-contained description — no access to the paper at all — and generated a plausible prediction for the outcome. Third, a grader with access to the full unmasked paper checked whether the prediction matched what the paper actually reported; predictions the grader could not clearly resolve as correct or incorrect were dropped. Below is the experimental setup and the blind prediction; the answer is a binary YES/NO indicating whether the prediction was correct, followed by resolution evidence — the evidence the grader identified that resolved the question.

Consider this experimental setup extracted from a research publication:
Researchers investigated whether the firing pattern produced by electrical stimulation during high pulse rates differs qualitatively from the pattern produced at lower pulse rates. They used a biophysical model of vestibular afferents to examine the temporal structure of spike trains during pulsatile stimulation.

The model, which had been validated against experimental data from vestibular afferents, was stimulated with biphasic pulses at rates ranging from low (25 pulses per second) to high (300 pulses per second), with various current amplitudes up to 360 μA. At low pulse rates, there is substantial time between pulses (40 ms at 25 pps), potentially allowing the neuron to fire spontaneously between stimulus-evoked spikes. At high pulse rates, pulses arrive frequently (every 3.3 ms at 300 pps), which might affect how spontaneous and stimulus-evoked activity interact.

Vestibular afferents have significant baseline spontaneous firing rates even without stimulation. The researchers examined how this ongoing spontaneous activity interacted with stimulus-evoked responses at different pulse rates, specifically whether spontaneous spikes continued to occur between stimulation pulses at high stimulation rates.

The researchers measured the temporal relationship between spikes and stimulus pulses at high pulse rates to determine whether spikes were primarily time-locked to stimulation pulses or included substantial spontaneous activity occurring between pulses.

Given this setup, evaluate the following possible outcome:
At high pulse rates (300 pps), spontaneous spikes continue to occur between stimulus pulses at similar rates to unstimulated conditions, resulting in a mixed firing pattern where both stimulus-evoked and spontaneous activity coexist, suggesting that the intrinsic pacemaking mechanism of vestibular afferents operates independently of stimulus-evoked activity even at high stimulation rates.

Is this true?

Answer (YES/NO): NO